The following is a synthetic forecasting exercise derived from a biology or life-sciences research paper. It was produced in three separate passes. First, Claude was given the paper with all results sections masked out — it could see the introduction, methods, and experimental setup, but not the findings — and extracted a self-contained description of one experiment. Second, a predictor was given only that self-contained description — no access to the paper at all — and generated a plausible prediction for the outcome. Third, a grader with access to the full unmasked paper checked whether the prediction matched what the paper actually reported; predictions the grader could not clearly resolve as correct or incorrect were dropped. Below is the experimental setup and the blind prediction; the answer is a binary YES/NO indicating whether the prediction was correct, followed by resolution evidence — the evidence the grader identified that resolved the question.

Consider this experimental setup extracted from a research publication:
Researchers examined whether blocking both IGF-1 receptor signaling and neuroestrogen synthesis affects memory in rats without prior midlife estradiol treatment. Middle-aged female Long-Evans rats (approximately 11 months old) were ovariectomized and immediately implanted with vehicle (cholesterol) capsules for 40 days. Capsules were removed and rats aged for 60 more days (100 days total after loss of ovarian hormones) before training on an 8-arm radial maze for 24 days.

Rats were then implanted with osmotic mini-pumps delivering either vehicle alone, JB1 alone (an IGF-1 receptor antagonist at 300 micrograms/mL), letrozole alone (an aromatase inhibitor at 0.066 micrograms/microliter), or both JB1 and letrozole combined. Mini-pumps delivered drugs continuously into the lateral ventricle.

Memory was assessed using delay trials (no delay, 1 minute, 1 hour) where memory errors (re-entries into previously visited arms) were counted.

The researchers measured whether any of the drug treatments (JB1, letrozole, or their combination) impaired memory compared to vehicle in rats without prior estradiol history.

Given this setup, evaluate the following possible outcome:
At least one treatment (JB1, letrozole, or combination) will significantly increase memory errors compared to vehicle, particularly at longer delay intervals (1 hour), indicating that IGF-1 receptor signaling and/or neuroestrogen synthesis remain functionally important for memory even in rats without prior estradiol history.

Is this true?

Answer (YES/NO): NO